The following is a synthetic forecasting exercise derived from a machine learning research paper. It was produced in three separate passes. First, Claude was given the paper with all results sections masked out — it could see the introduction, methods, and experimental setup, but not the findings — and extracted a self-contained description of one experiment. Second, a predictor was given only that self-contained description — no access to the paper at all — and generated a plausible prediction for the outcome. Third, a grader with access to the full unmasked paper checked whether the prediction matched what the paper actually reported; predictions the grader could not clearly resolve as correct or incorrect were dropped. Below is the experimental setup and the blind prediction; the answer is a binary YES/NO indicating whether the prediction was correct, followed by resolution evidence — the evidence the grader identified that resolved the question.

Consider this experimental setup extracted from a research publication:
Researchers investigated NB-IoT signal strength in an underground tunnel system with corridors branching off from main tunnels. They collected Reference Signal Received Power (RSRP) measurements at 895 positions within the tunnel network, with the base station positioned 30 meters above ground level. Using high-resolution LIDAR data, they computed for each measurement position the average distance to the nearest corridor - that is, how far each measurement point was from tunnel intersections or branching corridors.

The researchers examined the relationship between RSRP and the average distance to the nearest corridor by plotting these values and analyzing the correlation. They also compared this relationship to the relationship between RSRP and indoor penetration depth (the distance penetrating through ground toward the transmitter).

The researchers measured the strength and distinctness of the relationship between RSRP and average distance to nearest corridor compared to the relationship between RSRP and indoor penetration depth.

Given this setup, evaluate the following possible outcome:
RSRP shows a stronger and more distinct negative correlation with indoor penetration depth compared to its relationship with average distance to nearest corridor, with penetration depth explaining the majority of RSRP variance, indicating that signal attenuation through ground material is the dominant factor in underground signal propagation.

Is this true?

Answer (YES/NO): NO